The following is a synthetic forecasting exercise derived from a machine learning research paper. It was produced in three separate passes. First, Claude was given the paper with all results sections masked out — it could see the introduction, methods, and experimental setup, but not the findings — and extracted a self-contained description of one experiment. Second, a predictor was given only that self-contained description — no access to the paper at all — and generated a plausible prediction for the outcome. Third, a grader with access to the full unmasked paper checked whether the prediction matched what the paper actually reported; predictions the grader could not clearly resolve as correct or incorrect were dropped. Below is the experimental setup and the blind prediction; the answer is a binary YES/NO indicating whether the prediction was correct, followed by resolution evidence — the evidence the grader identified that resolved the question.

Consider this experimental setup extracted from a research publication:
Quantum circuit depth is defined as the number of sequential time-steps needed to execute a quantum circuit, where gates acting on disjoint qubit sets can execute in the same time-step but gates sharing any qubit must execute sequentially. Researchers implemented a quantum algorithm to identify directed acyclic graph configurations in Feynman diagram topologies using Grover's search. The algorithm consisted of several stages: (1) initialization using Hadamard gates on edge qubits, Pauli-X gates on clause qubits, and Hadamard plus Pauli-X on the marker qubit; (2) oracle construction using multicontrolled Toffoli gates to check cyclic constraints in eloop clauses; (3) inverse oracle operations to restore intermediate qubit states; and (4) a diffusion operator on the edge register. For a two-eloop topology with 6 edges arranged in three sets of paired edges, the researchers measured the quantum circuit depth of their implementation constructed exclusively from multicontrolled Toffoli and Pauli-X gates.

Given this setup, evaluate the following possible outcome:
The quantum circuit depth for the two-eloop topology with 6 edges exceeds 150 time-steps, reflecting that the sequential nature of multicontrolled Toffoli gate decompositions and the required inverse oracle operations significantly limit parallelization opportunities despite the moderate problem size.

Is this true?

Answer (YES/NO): NO